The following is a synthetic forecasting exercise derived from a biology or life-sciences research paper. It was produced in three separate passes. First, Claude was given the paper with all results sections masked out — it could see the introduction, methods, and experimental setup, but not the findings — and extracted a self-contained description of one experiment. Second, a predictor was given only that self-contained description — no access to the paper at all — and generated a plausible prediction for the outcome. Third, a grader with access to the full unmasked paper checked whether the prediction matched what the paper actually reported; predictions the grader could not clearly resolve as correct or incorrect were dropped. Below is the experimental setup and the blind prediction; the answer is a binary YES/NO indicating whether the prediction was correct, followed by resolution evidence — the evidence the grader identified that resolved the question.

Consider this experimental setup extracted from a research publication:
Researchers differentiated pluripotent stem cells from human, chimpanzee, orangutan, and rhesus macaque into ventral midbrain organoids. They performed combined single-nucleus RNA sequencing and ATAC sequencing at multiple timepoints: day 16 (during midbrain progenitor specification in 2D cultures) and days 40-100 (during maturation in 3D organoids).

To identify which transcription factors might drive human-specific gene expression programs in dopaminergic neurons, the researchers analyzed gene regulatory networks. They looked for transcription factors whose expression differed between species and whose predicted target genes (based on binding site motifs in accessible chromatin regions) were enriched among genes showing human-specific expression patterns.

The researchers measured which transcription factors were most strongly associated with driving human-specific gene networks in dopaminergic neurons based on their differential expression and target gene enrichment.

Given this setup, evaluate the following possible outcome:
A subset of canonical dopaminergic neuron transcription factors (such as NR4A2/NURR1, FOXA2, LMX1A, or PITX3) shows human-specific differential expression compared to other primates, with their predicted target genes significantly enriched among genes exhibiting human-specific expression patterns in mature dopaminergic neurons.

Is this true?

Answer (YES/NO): NO